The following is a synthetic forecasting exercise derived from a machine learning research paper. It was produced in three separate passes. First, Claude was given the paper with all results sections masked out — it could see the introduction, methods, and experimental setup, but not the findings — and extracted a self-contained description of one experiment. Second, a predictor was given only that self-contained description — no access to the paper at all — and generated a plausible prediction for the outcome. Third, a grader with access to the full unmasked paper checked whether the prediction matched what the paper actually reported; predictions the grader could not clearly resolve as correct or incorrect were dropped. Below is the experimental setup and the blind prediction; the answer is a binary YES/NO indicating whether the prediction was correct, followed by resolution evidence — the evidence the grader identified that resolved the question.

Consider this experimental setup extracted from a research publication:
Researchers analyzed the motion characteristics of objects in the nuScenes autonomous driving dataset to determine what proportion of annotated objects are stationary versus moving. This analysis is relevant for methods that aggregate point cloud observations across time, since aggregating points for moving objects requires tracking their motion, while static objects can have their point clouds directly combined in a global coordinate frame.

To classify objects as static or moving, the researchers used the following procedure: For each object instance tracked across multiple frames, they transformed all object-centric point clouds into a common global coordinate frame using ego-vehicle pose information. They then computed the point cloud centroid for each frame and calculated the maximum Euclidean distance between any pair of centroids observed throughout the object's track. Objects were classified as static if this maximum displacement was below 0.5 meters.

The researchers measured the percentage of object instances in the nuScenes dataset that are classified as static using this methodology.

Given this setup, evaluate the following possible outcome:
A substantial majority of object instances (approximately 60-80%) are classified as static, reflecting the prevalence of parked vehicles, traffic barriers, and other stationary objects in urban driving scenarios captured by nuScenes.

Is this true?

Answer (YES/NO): YES